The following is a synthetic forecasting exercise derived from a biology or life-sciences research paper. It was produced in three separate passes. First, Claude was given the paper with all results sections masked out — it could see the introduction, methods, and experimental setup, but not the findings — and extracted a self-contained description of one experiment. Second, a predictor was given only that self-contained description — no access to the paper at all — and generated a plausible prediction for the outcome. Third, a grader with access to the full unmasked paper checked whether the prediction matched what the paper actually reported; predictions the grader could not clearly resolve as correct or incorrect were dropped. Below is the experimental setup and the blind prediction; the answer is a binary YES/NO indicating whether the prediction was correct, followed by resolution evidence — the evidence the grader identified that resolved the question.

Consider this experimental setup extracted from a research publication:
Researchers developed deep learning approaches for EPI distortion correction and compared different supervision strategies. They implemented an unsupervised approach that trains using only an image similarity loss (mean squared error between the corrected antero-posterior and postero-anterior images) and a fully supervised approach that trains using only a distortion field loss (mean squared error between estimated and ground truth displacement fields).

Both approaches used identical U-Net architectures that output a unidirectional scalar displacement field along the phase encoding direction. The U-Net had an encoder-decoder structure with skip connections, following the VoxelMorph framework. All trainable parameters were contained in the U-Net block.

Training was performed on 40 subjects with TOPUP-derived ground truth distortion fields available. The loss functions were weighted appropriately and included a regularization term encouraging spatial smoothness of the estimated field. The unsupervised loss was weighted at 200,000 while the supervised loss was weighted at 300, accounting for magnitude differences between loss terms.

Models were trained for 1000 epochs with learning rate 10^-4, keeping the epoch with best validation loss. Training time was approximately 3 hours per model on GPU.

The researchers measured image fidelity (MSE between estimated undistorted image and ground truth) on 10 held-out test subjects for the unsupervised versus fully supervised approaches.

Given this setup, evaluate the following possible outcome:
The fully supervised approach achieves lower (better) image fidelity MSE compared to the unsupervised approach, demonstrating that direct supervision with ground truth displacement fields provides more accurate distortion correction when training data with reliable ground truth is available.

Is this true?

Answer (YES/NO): NO